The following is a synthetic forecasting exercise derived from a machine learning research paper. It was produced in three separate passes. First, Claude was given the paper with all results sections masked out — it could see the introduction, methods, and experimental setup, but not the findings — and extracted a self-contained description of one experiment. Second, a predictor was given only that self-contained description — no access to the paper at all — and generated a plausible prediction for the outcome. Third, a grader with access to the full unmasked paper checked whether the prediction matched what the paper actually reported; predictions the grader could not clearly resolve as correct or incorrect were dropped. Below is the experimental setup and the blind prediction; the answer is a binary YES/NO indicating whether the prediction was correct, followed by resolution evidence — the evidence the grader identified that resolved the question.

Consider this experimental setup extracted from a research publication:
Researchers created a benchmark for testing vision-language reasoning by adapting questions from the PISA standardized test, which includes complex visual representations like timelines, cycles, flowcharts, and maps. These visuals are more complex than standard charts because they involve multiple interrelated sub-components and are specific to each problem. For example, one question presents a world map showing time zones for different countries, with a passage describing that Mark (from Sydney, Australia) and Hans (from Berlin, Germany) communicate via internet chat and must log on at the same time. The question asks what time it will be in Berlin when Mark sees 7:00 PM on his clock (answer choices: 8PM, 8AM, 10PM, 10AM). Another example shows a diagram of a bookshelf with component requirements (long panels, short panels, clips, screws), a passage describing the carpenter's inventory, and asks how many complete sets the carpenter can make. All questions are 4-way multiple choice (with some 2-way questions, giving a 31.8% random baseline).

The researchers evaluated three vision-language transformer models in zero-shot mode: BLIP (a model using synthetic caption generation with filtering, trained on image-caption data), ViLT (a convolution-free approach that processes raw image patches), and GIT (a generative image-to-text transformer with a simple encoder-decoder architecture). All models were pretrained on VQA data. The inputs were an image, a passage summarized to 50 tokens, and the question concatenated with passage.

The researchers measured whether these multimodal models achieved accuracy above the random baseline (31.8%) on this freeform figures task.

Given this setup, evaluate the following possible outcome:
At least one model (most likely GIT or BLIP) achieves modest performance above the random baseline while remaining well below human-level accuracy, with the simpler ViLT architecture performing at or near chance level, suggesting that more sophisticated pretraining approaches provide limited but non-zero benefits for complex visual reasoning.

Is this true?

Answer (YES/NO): NO